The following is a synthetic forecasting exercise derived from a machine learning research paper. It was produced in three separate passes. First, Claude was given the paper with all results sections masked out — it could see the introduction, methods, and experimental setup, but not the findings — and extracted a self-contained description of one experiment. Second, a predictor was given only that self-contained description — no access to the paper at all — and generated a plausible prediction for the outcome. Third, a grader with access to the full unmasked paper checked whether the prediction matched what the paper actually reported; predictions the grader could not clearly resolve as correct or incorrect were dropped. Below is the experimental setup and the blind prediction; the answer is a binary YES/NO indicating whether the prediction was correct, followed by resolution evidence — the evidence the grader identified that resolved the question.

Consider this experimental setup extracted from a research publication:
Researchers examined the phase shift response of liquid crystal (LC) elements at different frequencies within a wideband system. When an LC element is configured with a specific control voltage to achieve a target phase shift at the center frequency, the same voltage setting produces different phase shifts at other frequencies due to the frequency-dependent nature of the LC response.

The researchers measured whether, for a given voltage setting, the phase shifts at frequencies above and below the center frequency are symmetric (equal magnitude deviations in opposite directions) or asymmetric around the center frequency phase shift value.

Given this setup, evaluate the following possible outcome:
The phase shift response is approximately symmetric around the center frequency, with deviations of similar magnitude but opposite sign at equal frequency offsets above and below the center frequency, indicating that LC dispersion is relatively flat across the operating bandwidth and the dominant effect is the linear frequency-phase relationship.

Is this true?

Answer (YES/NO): YES